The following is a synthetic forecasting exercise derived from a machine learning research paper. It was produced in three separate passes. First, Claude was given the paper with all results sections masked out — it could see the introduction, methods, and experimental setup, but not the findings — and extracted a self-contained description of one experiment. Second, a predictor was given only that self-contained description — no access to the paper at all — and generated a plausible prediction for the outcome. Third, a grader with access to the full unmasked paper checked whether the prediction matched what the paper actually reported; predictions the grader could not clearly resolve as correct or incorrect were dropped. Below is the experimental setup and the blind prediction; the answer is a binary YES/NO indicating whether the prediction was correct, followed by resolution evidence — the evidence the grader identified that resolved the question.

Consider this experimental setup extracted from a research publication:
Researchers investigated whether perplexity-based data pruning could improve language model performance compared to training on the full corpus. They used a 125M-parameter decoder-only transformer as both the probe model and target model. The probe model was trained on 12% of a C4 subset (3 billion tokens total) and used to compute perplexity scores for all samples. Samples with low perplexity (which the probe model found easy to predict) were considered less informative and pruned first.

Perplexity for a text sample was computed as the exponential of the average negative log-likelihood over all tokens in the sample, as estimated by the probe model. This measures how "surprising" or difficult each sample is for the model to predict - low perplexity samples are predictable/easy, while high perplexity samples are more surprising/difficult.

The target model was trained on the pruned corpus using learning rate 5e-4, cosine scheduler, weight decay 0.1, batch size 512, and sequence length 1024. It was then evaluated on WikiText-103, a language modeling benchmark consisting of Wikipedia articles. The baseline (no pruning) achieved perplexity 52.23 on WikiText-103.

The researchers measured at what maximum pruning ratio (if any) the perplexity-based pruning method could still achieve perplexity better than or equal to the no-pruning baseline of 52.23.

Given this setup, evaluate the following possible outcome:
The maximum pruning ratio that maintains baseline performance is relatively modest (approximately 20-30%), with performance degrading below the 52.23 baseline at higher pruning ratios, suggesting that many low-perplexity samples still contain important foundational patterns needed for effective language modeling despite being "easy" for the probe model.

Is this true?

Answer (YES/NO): YES